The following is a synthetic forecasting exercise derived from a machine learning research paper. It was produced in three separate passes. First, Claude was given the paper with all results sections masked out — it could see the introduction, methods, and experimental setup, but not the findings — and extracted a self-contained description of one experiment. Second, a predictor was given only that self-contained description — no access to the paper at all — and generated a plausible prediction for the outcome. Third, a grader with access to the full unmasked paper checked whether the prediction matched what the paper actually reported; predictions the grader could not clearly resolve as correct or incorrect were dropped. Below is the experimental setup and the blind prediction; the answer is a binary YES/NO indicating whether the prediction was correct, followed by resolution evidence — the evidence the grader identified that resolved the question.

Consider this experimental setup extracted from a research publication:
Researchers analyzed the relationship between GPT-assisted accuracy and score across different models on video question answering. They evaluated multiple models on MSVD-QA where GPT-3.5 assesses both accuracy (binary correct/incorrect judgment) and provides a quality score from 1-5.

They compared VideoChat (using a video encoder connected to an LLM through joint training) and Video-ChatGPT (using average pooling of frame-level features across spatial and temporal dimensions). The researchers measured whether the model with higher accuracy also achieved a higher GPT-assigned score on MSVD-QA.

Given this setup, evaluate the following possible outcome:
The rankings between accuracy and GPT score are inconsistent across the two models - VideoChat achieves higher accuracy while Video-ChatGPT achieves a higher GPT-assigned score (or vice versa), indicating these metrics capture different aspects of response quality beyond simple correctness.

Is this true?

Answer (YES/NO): NO